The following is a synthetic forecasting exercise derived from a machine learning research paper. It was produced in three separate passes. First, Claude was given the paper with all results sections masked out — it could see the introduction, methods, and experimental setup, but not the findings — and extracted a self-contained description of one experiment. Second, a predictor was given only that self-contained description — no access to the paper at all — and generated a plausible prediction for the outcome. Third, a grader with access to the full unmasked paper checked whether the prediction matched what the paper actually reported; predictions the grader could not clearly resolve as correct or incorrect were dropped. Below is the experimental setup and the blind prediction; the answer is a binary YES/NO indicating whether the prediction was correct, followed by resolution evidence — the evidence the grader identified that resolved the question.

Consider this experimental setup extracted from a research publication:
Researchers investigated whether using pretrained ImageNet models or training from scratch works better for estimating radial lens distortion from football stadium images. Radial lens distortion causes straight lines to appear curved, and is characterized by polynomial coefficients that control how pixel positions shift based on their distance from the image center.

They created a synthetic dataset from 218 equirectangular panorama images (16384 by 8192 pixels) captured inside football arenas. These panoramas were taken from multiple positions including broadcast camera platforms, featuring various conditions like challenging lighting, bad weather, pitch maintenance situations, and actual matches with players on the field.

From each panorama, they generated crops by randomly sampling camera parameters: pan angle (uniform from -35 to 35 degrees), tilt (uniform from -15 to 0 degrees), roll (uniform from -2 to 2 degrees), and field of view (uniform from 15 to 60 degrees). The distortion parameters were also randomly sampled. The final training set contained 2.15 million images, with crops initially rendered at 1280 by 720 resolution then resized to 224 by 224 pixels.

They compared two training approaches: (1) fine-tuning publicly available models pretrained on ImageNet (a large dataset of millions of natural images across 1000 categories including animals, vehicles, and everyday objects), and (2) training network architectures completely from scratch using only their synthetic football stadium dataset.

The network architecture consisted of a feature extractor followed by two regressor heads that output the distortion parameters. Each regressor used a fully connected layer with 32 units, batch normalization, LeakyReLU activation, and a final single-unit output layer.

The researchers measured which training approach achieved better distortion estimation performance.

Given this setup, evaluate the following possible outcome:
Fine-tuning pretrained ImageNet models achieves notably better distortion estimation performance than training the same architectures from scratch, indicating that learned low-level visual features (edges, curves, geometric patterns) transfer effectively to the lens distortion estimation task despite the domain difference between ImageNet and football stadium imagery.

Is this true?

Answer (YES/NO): NO